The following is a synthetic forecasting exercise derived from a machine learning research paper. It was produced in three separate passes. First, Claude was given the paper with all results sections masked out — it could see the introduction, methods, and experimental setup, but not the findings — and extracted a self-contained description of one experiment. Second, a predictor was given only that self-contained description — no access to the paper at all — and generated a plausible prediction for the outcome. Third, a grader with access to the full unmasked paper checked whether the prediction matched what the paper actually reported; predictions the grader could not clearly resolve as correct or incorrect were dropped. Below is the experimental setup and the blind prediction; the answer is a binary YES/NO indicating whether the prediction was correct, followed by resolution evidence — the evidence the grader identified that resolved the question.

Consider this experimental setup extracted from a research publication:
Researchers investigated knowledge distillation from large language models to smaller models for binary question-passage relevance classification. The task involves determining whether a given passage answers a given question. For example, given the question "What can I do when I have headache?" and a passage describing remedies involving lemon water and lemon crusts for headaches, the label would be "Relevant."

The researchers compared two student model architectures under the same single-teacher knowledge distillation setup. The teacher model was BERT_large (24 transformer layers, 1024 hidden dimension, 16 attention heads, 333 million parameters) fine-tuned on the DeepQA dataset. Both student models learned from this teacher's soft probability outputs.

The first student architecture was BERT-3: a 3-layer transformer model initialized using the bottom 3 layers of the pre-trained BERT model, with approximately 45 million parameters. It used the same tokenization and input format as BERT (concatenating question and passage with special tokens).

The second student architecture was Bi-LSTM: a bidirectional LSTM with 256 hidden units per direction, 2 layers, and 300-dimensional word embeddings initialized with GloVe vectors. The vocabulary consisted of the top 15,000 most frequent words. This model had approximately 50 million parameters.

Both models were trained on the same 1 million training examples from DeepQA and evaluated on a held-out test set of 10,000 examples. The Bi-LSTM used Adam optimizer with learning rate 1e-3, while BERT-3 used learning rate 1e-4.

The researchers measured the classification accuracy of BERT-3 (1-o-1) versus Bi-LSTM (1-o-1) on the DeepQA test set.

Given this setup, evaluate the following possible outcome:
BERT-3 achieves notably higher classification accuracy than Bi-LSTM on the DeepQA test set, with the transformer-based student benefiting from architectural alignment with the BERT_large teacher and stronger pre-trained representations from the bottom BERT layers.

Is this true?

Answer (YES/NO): YES